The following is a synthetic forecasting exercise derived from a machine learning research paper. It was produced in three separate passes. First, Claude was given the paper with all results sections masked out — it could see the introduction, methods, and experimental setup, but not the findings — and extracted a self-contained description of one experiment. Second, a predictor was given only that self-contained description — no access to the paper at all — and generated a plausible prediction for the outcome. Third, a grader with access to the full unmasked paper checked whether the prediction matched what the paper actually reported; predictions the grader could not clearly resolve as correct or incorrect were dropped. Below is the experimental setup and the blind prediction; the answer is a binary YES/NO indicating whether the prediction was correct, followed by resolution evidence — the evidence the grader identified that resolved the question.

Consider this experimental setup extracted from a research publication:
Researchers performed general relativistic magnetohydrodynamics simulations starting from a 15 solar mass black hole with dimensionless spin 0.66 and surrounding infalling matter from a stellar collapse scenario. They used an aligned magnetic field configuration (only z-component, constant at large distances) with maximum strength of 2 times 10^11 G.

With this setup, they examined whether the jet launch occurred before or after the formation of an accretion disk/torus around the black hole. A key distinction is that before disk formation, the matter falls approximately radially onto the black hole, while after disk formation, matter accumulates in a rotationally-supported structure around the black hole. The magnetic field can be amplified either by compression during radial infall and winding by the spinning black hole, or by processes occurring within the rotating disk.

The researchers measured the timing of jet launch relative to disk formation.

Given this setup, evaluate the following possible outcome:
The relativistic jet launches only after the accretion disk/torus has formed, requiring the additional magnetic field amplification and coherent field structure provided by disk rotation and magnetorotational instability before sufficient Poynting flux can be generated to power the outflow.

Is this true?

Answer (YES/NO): NO